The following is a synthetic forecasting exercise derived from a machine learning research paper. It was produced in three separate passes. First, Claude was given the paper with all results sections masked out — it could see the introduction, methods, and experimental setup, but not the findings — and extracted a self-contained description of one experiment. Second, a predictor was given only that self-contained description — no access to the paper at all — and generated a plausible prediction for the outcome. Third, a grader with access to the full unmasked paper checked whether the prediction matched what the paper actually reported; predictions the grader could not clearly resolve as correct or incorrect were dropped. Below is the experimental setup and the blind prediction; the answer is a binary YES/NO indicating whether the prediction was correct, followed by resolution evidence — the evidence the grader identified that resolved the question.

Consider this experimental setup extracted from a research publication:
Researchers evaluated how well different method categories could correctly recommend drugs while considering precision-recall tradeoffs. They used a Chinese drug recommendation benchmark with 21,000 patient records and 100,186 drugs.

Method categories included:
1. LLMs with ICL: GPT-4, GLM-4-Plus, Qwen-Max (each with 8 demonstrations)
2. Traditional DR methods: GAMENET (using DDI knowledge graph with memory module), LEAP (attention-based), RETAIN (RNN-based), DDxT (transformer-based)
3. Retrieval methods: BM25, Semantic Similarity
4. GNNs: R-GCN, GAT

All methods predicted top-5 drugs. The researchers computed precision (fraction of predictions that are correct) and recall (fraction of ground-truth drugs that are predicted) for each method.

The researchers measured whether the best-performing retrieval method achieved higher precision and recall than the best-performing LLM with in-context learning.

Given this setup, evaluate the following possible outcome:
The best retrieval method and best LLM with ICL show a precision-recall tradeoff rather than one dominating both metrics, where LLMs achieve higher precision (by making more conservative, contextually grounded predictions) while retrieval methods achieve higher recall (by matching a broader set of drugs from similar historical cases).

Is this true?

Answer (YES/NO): NO